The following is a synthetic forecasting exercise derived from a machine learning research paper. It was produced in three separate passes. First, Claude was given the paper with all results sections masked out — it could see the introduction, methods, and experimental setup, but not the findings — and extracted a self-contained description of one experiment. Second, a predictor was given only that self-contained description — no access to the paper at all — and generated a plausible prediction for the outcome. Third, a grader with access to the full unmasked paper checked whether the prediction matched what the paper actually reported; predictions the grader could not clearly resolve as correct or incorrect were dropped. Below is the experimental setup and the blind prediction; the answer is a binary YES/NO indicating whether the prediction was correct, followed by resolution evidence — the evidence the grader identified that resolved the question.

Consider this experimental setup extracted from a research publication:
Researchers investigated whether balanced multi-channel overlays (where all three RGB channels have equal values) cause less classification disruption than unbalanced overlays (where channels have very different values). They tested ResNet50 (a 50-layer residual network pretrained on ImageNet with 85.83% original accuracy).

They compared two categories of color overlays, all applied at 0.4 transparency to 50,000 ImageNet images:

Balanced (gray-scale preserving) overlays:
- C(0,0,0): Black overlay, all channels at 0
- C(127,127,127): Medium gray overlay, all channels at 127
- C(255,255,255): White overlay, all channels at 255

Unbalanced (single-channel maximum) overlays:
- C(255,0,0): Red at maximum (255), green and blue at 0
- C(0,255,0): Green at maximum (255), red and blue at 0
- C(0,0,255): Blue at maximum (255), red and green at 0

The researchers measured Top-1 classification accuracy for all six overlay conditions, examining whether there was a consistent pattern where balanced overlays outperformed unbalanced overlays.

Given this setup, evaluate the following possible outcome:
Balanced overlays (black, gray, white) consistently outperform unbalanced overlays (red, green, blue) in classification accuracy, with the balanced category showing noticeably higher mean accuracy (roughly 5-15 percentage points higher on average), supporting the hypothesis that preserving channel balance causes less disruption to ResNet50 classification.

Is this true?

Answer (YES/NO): NO